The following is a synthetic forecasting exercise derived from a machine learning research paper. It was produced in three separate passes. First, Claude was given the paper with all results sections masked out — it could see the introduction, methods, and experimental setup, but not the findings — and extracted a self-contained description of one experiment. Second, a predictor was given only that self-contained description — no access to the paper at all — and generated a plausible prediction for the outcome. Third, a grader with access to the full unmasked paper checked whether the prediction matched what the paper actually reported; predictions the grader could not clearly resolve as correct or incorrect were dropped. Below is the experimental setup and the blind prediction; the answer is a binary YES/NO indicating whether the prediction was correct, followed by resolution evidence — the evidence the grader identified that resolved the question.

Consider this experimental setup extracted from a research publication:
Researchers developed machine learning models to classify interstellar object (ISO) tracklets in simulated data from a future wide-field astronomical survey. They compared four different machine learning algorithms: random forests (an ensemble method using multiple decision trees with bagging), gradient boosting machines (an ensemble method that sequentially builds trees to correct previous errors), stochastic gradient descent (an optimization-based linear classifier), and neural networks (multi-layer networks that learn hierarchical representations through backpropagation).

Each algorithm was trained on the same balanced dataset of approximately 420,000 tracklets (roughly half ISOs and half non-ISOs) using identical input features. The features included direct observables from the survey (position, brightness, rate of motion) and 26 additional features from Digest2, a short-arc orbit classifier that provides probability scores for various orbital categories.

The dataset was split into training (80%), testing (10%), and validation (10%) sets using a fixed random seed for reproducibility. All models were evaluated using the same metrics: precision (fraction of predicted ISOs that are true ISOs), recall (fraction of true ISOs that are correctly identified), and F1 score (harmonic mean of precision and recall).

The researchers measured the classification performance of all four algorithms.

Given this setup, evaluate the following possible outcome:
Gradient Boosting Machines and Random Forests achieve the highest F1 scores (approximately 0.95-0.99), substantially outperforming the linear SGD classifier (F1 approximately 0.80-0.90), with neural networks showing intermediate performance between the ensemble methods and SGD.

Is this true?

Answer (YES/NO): NO